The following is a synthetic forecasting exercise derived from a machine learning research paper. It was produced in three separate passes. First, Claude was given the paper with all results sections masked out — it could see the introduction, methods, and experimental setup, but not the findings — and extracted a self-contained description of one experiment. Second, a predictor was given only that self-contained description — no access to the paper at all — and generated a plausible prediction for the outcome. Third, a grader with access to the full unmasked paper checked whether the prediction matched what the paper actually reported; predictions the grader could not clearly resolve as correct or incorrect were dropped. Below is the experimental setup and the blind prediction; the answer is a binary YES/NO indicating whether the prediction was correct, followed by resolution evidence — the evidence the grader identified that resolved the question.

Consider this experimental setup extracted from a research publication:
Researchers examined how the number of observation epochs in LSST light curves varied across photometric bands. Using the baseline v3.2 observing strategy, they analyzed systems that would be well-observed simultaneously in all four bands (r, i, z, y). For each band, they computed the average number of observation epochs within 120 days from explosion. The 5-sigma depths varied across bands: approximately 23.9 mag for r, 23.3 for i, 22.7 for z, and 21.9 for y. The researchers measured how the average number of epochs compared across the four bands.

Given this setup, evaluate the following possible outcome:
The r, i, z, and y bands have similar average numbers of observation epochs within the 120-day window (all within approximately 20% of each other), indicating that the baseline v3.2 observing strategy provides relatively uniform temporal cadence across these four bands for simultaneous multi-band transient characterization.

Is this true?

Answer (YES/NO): YES